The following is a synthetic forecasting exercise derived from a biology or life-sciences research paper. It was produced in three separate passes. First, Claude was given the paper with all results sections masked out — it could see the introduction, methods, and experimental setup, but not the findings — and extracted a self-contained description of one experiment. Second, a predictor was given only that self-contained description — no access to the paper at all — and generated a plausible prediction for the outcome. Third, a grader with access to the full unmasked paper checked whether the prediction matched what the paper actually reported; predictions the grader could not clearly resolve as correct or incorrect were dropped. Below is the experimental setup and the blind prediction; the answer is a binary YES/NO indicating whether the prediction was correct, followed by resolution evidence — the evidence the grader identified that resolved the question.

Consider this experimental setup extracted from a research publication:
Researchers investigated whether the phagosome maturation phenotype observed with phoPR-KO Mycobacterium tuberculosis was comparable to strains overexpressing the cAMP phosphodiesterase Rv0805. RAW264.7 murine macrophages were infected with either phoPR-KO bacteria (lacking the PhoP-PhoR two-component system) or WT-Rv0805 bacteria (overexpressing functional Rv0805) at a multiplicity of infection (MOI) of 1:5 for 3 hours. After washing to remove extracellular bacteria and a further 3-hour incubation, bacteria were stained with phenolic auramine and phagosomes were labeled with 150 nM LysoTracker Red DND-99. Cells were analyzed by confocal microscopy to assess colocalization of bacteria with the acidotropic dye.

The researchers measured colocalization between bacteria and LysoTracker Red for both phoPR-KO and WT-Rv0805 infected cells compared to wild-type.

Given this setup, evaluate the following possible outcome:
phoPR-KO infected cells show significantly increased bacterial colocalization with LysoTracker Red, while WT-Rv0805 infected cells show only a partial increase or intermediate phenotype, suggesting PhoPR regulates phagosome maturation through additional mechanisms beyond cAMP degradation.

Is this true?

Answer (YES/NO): NO